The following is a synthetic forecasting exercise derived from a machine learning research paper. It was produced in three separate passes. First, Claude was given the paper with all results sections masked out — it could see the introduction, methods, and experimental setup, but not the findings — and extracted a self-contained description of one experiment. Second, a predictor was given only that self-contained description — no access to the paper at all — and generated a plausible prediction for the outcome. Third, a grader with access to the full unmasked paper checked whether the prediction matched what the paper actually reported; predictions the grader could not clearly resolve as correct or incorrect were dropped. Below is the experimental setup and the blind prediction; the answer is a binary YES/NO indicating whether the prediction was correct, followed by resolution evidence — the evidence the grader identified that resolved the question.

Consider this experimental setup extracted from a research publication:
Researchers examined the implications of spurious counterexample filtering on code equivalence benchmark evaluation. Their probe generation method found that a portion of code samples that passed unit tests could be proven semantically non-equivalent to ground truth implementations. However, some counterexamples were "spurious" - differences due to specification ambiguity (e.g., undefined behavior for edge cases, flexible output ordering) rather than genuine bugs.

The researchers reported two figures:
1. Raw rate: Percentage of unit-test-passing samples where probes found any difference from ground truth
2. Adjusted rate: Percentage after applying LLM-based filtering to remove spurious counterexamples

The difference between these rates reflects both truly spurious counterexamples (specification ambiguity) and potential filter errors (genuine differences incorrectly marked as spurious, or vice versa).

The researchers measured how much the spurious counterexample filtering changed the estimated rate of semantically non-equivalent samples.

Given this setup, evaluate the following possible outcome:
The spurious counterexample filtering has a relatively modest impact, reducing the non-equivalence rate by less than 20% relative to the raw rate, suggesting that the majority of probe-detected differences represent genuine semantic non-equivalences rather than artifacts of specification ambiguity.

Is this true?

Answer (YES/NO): NO